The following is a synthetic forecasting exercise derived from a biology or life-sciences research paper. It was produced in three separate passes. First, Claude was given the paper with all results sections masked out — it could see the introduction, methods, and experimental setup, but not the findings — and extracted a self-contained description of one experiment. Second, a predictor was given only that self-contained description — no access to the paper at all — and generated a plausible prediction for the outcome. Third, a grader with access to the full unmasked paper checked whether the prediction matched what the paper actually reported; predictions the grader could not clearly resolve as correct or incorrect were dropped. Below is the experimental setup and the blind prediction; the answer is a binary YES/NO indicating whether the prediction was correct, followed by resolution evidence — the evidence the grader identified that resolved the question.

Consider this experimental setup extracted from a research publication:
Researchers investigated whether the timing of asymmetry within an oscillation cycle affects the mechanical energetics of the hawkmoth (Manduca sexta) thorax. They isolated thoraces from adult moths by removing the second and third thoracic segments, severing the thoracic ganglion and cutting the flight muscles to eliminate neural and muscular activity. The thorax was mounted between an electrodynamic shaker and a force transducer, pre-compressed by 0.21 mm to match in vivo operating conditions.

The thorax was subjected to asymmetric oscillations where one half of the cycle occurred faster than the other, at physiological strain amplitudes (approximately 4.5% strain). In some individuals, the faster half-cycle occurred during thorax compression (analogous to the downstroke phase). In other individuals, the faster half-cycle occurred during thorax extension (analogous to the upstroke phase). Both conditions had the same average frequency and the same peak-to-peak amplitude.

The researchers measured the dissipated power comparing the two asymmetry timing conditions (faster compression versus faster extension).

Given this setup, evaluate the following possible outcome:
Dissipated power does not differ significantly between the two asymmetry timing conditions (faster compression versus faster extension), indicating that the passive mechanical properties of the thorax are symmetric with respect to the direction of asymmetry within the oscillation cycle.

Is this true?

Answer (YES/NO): YES